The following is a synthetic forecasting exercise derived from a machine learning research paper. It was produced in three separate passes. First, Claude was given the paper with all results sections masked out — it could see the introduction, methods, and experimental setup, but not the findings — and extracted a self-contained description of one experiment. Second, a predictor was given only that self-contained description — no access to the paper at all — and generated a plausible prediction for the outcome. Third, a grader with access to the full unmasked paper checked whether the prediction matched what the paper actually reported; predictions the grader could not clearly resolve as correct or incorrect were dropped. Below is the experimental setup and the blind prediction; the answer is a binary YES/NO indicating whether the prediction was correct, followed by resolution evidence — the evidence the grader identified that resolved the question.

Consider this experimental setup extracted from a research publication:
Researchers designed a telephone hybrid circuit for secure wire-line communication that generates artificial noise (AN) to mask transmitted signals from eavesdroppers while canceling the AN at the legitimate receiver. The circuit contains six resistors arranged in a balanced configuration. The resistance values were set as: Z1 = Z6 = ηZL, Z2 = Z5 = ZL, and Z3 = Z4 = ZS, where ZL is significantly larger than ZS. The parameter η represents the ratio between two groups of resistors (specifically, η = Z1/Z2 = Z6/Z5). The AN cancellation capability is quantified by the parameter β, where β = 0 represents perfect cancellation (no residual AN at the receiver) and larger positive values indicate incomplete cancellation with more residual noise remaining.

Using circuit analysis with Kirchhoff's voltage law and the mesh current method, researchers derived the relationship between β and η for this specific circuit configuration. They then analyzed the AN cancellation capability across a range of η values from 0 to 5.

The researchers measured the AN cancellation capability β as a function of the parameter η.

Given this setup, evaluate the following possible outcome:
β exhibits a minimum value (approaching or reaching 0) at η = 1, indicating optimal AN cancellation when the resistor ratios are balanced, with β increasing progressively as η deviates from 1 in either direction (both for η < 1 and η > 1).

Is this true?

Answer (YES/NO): NO